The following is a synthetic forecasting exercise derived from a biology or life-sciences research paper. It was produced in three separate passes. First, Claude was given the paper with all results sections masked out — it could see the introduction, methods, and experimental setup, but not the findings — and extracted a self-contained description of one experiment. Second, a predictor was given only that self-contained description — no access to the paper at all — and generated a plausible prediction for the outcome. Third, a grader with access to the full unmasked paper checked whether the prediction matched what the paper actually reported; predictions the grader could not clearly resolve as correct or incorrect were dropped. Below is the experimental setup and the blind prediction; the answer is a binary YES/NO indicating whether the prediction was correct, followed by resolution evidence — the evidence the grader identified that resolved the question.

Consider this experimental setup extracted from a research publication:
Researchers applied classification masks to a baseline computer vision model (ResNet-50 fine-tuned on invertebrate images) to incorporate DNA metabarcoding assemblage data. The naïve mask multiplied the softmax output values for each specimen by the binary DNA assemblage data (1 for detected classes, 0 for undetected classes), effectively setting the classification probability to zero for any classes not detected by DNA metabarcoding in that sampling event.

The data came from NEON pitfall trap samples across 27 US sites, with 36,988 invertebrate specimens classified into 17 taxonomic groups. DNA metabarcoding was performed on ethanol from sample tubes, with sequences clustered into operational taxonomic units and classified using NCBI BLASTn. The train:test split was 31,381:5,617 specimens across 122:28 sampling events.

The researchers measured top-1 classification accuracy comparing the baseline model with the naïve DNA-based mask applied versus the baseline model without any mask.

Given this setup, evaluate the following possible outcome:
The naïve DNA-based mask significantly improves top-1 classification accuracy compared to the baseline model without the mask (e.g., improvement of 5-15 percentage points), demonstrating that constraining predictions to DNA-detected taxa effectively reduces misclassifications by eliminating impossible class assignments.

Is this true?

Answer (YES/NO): NO